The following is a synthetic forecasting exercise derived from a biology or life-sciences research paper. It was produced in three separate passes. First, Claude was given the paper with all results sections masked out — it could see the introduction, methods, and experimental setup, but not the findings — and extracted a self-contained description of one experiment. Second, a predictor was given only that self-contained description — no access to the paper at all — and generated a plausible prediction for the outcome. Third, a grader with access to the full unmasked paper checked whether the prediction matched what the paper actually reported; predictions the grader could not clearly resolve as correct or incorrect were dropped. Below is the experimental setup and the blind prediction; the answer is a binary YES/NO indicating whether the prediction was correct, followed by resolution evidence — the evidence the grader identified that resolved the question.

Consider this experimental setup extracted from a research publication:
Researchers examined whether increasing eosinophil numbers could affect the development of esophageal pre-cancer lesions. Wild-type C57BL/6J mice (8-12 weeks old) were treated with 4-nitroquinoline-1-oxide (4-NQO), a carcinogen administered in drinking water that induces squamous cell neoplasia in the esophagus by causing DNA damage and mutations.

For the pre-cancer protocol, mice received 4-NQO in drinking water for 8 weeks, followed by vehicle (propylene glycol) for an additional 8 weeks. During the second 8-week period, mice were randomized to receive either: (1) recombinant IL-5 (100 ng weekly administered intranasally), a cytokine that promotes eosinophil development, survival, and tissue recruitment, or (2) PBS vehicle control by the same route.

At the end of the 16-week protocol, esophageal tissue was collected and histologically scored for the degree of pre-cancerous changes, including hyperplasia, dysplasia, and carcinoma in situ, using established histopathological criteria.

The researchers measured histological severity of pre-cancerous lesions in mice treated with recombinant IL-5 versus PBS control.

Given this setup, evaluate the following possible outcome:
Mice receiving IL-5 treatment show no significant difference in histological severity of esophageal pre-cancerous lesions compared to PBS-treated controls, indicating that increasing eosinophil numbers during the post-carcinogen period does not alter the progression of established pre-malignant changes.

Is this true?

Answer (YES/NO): NO